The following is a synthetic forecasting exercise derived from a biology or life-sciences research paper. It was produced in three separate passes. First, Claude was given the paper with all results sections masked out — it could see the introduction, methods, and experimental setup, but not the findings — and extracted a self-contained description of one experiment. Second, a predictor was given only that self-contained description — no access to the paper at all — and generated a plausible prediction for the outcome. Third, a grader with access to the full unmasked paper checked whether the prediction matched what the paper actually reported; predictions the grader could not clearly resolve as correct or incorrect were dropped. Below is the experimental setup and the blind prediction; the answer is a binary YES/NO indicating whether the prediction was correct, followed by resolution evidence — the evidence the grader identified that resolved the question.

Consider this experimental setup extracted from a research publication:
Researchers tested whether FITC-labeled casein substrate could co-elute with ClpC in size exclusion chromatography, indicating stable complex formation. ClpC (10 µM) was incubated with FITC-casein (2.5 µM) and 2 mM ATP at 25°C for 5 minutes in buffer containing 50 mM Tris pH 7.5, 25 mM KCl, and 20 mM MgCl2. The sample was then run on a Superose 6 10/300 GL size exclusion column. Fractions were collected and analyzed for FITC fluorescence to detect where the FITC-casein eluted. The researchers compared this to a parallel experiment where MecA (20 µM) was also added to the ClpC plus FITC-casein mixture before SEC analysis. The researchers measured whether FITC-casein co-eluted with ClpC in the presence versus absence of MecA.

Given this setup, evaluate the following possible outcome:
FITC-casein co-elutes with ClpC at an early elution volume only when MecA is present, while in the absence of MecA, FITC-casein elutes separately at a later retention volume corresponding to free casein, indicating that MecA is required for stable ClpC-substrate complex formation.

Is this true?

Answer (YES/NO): YES